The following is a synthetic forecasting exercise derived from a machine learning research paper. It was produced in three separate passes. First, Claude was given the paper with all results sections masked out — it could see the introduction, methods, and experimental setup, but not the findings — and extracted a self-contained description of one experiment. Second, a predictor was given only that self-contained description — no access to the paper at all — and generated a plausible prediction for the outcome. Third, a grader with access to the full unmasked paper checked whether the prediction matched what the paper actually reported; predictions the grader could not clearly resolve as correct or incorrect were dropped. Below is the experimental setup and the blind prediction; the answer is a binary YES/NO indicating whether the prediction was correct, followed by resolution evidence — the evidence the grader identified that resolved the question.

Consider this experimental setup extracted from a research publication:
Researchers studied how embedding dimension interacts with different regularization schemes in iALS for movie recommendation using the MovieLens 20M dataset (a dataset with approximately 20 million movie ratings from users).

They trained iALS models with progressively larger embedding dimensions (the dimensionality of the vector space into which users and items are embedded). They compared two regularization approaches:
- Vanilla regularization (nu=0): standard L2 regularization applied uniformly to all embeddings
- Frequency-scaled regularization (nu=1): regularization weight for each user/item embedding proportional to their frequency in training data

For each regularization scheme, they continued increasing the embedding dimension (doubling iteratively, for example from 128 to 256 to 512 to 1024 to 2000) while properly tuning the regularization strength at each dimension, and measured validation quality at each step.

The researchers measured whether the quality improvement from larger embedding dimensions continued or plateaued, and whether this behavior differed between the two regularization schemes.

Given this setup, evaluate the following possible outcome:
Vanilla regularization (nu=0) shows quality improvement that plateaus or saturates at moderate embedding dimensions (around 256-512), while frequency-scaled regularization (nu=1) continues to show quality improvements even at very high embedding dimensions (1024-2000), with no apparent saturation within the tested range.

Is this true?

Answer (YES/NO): NO